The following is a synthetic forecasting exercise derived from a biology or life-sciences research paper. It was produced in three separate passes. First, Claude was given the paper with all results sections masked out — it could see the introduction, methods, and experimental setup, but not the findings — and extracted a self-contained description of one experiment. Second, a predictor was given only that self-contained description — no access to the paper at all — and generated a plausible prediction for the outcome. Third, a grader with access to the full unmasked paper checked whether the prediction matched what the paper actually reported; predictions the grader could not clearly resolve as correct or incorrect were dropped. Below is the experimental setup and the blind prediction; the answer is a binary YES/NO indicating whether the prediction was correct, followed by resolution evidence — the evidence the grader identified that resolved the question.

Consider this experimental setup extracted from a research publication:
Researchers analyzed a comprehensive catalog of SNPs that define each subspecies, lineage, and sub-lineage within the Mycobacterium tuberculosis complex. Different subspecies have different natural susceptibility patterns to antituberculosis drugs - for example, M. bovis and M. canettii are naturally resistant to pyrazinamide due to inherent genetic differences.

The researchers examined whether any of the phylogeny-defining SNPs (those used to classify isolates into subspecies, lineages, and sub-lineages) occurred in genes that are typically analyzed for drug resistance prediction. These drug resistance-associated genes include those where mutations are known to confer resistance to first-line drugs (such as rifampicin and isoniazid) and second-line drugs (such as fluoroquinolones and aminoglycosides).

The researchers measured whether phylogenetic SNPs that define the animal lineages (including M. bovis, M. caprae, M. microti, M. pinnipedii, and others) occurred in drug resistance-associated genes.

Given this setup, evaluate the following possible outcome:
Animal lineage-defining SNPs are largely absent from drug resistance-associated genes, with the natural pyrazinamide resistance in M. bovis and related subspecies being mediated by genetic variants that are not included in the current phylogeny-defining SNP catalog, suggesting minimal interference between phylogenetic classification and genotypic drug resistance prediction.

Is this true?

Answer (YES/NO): NO